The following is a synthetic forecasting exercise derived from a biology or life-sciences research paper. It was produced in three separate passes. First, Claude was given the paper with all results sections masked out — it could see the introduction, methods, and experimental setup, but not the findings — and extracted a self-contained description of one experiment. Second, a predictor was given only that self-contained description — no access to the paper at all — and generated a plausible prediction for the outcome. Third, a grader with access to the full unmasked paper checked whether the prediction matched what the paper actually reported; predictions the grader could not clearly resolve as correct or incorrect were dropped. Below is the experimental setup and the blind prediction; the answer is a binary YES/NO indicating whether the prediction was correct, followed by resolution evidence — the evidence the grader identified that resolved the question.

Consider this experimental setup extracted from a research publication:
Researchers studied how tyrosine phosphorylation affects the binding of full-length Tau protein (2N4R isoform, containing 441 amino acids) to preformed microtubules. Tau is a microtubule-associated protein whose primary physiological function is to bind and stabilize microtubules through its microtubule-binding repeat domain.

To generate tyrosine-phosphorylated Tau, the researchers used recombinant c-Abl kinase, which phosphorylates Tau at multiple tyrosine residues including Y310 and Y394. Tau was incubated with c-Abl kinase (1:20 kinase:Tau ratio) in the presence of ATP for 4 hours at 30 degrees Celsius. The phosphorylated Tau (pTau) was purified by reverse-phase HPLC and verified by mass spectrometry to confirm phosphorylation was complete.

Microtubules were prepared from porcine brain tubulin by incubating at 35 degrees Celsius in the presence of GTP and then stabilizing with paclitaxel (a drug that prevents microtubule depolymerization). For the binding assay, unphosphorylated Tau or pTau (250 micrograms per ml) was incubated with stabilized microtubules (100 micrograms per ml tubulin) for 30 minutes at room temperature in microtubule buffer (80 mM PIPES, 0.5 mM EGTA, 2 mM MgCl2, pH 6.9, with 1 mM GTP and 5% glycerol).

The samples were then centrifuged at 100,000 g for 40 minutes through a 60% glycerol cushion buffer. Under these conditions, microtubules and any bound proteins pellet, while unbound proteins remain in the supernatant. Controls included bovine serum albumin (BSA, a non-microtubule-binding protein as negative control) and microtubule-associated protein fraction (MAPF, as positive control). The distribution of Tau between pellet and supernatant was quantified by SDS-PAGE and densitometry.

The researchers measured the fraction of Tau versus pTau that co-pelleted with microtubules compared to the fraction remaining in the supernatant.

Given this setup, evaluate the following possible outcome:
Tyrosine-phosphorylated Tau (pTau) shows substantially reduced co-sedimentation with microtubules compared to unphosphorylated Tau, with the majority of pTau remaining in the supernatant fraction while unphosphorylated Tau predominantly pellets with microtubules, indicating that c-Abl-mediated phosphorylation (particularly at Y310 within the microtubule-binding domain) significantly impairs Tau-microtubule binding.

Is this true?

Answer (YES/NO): NO